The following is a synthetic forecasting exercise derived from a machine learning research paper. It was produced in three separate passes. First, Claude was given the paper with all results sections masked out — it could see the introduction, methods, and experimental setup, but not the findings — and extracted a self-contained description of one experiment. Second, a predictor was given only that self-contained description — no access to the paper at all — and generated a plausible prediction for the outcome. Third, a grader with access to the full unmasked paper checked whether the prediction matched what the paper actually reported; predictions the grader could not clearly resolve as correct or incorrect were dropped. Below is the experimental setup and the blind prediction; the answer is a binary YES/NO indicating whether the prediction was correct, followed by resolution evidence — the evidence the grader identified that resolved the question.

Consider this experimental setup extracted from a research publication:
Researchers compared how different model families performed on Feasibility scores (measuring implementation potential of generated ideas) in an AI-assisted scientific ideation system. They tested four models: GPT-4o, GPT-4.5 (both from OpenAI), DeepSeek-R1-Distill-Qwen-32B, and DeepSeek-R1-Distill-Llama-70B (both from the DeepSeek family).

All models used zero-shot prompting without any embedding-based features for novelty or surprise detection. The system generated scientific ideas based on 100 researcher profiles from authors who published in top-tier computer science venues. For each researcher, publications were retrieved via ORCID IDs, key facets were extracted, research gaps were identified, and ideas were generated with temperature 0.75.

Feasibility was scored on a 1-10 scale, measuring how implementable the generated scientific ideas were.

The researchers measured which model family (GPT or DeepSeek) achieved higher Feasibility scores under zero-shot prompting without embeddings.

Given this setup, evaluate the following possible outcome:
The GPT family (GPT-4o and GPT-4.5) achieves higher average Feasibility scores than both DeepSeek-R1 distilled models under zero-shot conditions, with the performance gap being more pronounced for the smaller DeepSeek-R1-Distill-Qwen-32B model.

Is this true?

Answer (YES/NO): NO